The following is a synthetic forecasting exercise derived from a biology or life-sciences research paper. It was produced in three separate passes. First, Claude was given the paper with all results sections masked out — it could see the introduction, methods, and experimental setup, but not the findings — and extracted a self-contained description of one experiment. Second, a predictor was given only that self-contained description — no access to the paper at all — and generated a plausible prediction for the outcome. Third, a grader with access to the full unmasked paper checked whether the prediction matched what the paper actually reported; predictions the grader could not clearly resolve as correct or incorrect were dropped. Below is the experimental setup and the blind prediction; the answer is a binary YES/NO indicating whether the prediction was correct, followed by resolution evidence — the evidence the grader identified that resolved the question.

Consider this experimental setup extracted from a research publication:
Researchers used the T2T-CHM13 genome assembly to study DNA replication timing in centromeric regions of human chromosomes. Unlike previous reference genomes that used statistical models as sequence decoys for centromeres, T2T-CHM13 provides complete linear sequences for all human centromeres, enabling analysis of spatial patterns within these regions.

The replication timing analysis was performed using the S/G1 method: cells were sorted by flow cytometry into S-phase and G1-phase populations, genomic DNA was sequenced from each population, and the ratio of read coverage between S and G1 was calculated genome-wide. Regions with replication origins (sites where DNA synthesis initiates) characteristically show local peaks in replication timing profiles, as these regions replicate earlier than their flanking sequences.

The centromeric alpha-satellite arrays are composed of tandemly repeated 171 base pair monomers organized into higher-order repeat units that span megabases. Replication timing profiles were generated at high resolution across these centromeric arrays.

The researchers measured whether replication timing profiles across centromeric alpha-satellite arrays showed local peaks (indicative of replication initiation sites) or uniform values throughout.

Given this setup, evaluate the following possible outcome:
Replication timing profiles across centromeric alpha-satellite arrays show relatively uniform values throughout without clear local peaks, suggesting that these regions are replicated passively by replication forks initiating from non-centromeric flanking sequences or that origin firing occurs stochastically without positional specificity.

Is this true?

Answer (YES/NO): NO